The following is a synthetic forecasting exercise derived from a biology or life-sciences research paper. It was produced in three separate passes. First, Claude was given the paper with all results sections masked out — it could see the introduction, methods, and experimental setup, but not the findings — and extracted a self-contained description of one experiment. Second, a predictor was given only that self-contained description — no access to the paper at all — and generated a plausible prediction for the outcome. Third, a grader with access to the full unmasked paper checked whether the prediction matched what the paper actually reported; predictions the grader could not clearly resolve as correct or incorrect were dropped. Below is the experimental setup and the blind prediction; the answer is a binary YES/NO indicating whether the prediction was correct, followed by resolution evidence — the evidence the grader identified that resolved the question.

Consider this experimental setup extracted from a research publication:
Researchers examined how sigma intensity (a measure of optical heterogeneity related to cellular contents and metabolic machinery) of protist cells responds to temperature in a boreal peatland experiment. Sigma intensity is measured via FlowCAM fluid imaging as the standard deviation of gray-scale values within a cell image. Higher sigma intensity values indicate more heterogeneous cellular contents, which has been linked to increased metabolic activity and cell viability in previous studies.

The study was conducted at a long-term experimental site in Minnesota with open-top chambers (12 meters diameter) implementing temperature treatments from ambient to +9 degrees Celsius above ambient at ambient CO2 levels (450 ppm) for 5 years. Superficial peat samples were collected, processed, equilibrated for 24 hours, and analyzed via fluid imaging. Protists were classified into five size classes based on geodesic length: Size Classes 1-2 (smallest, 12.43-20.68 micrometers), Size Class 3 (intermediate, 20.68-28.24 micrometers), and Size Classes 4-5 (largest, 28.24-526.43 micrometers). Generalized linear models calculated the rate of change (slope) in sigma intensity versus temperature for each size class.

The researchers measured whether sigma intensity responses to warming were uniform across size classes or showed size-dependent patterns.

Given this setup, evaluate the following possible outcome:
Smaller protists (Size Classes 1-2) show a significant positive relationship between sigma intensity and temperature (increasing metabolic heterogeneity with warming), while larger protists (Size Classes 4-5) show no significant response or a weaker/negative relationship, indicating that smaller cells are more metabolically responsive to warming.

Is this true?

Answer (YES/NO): NO